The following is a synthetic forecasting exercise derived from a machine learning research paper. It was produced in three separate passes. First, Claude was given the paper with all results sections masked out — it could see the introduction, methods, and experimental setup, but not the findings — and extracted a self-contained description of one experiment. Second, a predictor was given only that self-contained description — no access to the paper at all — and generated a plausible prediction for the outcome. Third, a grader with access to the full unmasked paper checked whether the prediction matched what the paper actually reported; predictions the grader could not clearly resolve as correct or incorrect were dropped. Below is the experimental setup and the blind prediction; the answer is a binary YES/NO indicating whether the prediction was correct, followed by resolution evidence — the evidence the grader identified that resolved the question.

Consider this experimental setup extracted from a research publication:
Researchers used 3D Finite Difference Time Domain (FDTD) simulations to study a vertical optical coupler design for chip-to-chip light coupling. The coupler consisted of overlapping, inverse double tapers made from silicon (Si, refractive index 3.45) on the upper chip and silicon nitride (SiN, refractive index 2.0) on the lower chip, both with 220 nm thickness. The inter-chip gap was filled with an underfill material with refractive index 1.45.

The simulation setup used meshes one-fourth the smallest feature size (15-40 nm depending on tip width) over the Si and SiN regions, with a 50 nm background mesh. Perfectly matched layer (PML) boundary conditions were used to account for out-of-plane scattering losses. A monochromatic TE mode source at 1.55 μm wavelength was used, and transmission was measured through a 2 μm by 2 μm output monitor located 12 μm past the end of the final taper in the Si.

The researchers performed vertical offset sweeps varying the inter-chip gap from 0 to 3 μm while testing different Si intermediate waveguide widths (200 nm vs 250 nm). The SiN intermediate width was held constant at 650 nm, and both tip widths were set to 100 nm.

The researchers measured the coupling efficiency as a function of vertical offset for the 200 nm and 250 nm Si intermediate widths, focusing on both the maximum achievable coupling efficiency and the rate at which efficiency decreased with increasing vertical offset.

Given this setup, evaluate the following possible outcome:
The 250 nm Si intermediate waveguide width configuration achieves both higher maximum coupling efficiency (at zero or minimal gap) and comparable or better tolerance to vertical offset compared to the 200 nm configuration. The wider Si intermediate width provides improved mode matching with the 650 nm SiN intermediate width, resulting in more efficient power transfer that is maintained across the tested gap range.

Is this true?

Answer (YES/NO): NO